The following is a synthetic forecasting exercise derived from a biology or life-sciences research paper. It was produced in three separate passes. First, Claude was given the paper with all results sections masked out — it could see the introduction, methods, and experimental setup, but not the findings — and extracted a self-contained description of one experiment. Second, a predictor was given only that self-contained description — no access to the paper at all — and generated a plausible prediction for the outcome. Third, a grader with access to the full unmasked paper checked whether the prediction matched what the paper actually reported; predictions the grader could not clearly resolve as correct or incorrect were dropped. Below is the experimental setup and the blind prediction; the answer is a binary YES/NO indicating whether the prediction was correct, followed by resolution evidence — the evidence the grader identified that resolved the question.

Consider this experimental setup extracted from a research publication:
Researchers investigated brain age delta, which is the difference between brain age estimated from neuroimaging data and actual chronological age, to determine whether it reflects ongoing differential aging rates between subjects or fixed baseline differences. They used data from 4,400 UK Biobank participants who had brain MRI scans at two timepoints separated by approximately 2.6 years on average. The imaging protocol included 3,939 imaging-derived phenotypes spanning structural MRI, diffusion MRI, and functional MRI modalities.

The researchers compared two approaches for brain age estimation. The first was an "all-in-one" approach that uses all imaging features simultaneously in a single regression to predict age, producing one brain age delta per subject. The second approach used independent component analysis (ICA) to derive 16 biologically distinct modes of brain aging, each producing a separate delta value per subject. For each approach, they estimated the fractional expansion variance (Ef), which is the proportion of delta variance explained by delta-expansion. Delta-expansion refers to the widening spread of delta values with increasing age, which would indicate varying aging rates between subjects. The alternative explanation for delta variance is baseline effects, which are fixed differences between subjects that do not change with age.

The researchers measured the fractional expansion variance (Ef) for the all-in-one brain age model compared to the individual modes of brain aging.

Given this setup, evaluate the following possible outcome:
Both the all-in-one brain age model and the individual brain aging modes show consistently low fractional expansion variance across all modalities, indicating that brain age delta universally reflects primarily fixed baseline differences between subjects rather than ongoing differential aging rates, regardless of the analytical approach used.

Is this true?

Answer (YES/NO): NO